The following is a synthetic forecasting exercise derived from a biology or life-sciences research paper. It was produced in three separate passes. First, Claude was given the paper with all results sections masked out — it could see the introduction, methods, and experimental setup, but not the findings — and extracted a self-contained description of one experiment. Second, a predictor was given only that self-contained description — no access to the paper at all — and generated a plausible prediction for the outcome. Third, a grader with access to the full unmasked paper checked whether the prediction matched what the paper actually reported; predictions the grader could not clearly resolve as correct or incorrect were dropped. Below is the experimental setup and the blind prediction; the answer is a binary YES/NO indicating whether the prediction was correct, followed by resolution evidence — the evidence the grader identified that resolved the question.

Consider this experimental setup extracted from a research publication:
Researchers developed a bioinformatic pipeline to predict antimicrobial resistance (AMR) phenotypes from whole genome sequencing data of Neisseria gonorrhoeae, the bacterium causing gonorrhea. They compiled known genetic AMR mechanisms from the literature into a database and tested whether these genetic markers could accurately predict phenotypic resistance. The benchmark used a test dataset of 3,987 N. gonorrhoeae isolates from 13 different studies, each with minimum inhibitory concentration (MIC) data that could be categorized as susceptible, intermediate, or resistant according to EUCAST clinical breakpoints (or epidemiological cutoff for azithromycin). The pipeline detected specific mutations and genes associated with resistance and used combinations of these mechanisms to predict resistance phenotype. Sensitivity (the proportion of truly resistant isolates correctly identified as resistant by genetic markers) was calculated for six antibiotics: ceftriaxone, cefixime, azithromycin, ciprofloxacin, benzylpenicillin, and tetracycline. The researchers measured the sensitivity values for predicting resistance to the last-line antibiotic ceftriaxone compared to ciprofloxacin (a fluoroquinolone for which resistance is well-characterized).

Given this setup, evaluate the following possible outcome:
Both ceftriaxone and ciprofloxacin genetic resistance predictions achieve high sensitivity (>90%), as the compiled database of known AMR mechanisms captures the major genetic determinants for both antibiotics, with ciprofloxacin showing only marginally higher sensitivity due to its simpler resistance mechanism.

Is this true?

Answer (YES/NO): NO